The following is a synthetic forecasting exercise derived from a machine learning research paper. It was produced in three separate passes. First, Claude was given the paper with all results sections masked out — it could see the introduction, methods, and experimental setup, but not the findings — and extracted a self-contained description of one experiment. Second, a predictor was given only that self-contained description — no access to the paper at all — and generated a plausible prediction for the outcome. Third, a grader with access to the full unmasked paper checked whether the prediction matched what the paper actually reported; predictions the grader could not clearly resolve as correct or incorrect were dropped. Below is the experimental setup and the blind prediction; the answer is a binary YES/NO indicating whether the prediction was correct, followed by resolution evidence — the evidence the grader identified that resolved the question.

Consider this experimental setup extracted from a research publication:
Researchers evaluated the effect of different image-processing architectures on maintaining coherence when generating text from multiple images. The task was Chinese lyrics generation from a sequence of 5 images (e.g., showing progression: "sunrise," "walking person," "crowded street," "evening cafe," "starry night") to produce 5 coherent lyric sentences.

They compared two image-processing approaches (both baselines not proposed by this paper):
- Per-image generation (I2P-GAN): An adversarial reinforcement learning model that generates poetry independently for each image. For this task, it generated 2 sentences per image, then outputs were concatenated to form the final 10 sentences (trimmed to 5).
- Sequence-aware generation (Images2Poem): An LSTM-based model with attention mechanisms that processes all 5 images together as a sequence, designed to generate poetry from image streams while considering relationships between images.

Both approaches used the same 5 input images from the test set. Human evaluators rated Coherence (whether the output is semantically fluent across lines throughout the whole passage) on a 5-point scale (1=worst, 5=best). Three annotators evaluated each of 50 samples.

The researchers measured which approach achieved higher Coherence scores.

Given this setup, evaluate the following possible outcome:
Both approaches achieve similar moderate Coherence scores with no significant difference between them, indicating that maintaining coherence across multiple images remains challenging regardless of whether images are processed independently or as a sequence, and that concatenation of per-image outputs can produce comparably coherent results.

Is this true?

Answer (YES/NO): NO